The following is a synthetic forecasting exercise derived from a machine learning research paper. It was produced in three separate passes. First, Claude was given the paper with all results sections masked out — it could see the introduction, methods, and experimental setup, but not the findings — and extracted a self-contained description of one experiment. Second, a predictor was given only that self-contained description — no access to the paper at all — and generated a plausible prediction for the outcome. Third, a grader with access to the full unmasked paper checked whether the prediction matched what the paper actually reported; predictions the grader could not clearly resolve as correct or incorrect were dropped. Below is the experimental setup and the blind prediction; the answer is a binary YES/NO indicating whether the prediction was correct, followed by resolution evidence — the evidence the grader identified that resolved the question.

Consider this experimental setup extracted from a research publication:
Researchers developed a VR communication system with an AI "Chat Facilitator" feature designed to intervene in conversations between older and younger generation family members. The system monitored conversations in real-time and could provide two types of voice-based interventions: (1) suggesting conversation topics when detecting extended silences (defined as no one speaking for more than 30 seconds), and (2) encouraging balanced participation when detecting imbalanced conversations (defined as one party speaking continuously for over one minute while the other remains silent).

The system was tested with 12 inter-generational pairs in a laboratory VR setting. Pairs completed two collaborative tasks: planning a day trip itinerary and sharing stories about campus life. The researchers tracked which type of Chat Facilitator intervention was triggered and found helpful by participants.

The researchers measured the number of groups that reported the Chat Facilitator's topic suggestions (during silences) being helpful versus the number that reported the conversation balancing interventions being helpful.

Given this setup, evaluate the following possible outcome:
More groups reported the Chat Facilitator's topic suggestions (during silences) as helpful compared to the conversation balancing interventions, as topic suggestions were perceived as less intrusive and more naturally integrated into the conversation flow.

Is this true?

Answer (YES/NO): YES